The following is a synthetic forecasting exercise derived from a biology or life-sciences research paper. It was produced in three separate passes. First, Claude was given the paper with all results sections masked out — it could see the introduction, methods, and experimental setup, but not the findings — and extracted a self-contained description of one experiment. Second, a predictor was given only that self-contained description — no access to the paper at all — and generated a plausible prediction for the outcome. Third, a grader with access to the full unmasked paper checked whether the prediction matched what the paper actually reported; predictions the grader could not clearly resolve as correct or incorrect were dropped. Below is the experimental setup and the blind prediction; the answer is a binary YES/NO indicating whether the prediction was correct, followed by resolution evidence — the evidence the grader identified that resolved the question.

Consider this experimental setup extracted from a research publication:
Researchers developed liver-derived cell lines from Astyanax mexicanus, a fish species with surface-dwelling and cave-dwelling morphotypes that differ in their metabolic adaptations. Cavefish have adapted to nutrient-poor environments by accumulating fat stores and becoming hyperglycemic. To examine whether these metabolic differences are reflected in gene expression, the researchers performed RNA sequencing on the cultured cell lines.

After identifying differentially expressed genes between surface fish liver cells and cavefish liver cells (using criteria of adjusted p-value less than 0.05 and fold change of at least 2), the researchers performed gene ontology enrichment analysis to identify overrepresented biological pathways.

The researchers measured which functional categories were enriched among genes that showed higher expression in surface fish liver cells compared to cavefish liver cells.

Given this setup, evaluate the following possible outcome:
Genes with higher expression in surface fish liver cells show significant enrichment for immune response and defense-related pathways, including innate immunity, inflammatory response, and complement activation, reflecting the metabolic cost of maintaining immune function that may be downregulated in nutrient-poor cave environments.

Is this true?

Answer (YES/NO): YES